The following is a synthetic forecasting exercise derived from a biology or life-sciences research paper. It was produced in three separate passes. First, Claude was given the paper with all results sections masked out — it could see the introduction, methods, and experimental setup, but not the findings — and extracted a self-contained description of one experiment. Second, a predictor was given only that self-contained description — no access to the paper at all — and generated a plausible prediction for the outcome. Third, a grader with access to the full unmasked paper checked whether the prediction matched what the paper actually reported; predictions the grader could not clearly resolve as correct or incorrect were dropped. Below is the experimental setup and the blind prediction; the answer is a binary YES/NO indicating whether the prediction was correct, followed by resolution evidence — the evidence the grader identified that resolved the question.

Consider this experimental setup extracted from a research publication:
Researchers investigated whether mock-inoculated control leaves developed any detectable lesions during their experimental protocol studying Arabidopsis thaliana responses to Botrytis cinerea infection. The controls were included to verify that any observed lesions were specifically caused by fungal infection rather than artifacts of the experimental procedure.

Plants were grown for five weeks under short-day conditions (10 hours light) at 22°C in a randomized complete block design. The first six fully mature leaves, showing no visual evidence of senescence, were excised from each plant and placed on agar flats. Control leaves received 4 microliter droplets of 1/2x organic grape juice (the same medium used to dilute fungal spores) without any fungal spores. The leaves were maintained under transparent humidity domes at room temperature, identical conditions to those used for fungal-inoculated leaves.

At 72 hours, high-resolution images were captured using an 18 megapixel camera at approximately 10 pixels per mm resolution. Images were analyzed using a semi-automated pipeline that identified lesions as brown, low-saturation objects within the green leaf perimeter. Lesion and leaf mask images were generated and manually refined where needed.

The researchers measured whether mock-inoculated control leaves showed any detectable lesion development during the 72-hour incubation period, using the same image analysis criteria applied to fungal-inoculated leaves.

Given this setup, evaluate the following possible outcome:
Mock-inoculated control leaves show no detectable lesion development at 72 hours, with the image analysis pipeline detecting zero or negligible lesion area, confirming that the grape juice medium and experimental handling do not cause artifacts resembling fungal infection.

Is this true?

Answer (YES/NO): YES